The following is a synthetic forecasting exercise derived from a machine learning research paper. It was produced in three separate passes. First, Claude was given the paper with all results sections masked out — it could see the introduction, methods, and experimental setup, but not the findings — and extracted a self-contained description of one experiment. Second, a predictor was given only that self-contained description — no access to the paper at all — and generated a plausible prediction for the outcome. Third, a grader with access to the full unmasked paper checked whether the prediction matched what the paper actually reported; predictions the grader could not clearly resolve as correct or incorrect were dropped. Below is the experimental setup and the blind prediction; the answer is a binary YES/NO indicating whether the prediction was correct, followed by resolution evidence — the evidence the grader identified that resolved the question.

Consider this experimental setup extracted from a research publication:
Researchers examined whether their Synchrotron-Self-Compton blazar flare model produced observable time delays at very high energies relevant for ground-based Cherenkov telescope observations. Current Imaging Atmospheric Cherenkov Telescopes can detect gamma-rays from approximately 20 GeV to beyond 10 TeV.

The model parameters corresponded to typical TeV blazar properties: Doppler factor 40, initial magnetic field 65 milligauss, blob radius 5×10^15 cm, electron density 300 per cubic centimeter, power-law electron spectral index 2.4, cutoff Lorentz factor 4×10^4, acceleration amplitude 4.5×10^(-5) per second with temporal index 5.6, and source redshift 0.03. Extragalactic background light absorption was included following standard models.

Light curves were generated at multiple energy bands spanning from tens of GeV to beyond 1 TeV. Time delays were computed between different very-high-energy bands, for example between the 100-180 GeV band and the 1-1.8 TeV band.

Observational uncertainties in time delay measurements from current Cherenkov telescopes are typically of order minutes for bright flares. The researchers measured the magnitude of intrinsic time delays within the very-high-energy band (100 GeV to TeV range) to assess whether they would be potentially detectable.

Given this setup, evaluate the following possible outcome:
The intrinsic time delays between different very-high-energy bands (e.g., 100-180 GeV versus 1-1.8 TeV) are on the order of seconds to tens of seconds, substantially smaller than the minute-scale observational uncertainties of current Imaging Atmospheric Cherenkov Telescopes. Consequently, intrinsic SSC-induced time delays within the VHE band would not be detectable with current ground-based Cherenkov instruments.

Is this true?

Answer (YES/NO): NO